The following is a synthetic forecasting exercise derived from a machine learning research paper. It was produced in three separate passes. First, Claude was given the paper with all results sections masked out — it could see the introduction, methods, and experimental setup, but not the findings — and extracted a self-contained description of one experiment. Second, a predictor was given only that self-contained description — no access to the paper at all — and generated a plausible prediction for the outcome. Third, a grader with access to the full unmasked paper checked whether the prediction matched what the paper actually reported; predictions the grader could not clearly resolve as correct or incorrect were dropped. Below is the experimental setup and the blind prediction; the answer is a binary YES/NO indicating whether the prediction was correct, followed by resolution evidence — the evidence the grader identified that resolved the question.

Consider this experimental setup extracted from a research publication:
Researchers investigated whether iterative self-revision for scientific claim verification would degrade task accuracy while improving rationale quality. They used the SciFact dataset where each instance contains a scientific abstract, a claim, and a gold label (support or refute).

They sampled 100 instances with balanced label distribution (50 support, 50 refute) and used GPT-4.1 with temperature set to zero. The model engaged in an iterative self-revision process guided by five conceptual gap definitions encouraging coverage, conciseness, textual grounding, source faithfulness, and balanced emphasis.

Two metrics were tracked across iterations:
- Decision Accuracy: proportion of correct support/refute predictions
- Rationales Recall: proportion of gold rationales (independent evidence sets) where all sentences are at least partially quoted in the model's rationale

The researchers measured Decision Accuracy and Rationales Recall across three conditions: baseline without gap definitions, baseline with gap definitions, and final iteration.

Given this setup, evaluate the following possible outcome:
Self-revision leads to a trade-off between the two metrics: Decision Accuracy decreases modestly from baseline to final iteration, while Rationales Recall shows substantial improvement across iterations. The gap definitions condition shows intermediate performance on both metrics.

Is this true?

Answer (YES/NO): NO